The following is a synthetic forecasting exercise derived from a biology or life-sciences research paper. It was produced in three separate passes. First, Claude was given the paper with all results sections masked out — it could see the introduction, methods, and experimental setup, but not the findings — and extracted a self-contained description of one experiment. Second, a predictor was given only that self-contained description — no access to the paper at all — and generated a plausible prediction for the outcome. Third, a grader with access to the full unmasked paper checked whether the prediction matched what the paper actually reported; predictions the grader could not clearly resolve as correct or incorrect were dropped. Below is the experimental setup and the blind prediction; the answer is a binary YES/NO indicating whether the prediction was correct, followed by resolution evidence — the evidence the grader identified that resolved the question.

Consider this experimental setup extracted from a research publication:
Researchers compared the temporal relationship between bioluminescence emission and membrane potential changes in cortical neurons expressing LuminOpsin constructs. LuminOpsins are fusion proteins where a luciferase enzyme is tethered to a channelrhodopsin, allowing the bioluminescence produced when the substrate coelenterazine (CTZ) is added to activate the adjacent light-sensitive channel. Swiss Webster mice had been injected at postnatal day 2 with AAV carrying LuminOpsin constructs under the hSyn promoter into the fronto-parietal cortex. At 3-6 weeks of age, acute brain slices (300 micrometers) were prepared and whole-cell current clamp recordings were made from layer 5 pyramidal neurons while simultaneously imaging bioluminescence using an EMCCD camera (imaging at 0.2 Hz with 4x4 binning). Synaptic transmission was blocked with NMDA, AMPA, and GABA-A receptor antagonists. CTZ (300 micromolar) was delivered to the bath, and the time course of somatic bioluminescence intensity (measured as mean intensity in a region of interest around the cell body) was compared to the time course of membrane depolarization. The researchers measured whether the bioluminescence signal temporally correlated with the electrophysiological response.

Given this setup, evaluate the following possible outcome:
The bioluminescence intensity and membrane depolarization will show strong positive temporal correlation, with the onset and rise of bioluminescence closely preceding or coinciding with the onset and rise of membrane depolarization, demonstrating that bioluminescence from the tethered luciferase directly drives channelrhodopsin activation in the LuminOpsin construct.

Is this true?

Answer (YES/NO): YES